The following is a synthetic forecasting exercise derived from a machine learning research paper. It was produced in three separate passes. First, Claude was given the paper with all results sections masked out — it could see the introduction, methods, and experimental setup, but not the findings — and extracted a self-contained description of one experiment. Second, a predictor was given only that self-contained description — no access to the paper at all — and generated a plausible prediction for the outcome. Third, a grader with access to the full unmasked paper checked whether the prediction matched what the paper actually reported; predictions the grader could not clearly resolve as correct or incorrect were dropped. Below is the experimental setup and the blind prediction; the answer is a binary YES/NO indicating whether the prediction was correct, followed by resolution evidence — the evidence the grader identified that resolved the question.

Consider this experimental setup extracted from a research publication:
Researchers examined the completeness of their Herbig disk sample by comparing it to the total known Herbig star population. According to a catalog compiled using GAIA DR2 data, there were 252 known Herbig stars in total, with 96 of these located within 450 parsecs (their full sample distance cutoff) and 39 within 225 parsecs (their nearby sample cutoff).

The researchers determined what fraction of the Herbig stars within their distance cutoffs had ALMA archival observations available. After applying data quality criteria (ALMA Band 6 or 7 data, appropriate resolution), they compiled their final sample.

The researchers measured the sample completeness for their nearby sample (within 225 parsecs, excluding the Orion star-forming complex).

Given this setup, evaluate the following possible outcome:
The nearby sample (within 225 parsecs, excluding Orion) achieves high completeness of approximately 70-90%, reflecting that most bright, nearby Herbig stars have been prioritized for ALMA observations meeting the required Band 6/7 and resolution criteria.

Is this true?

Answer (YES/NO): NO